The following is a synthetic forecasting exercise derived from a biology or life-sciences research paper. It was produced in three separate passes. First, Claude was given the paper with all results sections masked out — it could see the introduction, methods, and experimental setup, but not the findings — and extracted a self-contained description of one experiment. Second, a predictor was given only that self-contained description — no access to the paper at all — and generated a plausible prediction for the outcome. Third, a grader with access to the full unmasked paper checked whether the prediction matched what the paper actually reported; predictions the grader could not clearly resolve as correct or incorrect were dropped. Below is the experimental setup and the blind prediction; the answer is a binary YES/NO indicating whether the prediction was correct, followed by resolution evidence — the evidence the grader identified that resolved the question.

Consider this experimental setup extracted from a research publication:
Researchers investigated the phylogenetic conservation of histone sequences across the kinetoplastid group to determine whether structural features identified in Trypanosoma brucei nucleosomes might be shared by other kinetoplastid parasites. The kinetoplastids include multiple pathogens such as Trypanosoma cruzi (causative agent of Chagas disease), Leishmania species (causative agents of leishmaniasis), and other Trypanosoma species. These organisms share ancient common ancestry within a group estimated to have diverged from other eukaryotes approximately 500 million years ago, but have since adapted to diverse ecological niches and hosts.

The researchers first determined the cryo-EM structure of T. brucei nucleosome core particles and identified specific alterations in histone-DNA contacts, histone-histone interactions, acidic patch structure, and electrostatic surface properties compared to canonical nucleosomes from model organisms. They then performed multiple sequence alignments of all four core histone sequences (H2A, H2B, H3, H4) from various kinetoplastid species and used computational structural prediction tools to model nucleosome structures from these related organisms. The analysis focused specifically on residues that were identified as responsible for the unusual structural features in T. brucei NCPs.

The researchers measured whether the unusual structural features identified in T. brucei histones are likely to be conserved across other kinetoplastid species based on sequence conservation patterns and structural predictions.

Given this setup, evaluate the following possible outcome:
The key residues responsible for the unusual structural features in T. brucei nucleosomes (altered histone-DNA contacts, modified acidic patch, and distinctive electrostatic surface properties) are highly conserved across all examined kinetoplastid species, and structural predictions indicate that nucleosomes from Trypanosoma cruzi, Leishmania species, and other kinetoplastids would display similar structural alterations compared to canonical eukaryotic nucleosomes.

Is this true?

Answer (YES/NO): NO